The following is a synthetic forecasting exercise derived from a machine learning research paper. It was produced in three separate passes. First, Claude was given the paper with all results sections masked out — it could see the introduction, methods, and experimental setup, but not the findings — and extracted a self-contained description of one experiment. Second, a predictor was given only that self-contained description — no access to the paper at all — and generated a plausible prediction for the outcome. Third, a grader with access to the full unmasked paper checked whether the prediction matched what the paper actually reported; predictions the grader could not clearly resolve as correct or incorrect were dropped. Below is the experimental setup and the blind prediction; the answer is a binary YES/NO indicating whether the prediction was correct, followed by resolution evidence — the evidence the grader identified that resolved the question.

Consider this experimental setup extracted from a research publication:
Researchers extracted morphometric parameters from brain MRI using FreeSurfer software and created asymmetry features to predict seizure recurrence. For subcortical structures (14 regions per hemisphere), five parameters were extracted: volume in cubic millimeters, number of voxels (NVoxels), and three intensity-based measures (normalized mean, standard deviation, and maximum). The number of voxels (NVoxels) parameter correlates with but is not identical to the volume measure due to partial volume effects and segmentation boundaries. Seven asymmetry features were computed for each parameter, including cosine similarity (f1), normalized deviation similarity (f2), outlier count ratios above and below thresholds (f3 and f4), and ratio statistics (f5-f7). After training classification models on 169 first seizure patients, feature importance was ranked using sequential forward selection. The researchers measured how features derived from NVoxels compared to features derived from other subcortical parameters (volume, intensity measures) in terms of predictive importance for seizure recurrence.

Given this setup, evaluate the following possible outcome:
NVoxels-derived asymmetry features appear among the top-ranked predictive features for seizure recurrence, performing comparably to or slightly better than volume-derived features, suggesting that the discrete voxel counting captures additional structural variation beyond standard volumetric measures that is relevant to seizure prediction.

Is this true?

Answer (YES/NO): NO